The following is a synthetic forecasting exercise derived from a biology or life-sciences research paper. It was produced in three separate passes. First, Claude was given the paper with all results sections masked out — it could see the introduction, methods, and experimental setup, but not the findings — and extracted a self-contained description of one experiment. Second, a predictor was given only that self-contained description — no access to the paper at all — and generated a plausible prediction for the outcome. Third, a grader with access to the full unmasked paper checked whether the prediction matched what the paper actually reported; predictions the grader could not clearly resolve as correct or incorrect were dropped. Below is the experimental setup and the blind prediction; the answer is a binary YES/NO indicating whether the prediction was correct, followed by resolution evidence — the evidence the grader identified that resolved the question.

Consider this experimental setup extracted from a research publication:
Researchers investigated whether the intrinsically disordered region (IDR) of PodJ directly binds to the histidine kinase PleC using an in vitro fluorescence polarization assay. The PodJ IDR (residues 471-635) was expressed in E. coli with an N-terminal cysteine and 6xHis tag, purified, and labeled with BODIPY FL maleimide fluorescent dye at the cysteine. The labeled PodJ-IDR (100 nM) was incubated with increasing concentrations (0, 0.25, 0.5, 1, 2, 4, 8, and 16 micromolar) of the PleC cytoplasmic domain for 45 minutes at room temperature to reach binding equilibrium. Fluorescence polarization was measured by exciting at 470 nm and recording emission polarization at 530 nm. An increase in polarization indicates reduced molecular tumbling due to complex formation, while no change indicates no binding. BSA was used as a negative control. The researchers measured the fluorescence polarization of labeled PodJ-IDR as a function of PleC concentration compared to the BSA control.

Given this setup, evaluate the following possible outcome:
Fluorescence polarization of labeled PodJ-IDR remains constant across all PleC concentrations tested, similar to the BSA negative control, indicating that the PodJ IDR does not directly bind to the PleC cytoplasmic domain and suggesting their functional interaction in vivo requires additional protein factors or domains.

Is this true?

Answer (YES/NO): NO